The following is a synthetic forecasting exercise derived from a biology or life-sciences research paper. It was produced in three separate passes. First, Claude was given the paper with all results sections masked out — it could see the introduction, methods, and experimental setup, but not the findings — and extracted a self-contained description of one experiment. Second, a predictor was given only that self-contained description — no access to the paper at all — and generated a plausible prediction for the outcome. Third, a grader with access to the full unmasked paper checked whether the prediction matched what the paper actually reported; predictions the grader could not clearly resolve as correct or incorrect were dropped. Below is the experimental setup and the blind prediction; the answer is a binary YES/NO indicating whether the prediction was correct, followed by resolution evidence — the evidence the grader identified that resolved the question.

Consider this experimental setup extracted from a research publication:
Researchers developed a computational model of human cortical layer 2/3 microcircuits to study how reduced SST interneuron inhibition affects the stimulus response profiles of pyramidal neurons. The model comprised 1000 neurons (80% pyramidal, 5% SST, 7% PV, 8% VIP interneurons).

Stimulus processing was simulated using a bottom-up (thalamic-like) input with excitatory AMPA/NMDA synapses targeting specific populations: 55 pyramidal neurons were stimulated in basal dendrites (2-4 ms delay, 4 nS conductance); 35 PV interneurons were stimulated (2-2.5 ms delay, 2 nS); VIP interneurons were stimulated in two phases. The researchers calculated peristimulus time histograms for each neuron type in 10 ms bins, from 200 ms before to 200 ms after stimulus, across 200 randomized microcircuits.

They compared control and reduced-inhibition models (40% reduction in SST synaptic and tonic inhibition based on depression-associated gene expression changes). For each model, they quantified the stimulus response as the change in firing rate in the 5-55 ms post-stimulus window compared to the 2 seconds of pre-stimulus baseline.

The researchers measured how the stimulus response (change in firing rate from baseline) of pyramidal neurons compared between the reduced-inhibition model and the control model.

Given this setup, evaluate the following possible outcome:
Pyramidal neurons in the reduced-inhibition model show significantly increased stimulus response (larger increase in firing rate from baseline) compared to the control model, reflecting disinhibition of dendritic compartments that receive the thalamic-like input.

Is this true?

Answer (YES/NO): NO